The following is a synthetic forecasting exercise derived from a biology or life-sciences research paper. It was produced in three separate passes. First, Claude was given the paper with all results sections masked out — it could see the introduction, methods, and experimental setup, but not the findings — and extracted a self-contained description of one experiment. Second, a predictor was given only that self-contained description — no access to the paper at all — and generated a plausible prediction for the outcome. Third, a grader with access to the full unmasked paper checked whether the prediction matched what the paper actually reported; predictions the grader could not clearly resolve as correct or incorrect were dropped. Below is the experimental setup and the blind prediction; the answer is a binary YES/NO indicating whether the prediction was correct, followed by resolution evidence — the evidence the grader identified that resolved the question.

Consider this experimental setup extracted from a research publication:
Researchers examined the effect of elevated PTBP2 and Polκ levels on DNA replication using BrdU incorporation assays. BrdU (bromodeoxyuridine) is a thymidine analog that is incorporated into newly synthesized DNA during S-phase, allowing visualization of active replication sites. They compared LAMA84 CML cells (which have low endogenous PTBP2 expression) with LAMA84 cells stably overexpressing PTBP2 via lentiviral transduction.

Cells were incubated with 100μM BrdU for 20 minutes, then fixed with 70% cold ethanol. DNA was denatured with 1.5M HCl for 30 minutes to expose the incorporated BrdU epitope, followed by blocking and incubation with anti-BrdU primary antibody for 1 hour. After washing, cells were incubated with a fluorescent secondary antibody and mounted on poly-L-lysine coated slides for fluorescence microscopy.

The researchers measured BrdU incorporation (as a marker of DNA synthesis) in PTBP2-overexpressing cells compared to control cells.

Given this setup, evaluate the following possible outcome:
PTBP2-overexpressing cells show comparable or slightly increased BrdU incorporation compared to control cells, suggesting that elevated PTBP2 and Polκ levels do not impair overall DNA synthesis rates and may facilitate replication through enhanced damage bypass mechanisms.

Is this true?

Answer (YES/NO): YES